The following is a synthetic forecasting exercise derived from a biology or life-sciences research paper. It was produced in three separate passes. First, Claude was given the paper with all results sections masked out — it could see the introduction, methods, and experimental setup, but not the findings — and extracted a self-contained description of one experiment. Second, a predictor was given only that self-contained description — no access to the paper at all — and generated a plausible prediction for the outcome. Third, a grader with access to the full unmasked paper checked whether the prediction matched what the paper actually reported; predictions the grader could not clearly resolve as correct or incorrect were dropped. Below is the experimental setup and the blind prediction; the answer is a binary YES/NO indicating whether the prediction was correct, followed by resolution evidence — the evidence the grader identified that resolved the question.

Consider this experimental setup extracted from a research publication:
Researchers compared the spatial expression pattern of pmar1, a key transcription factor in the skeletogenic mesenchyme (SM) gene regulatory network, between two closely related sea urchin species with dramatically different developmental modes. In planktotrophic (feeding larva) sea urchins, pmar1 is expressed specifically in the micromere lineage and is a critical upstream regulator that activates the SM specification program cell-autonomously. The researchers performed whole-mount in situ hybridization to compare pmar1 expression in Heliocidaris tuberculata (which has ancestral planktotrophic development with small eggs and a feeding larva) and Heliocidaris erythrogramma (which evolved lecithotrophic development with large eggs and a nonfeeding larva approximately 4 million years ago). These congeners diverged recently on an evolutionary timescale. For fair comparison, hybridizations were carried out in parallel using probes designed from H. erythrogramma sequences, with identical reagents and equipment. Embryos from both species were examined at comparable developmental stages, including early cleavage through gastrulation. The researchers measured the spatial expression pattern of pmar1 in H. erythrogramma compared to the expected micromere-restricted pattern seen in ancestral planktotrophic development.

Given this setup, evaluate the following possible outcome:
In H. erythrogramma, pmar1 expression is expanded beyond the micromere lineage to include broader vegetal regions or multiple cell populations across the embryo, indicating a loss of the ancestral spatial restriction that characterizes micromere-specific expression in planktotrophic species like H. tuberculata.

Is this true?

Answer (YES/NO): NO